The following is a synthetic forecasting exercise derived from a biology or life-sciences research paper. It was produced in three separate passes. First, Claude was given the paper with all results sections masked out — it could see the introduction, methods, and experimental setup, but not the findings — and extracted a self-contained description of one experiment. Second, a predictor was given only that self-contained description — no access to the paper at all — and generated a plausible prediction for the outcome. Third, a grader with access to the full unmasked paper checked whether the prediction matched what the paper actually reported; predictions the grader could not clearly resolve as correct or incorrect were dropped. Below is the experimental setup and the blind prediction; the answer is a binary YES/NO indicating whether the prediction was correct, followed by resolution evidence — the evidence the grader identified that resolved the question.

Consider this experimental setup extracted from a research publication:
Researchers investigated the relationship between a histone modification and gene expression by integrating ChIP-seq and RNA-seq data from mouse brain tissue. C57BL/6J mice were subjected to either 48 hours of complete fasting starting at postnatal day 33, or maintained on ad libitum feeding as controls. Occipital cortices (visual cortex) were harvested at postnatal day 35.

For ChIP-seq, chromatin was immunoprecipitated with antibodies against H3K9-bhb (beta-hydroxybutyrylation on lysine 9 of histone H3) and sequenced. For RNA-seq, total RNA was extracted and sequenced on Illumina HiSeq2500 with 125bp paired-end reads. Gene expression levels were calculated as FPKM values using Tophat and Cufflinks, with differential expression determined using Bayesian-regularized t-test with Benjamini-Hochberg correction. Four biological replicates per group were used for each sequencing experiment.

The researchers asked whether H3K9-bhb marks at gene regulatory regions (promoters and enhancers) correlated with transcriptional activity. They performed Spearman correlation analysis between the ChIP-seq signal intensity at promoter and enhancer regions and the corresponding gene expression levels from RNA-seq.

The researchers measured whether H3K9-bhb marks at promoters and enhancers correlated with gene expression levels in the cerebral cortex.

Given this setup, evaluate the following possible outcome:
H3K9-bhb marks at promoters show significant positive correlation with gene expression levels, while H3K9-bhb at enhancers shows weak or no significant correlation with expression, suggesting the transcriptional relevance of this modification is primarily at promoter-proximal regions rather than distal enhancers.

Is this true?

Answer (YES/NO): NO